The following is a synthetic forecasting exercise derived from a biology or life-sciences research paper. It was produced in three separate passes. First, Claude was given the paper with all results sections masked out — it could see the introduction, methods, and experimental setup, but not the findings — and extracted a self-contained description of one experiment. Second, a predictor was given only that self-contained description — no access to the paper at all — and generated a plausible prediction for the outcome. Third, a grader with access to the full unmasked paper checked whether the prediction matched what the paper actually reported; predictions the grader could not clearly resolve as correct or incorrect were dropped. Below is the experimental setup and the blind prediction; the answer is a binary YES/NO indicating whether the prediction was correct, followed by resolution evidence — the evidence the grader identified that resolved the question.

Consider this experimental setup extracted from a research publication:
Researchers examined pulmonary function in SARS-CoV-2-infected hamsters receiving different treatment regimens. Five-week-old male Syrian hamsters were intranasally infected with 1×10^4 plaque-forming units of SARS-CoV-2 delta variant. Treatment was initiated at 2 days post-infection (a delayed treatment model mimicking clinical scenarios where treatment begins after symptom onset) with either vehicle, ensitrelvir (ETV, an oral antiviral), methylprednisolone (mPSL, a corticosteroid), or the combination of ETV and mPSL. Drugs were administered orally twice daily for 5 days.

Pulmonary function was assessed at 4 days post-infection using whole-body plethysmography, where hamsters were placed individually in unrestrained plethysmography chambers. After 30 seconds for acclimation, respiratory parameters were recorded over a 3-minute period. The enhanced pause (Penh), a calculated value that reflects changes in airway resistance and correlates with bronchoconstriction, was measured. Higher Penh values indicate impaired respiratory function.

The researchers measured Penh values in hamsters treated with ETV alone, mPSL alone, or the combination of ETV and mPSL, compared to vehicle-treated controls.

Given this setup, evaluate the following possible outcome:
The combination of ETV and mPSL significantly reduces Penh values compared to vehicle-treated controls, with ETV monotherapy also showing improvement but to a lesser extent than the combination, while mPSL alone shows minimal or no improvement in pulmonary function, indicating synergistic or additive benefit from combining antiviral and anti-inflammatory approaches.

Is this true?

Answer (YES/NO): NO